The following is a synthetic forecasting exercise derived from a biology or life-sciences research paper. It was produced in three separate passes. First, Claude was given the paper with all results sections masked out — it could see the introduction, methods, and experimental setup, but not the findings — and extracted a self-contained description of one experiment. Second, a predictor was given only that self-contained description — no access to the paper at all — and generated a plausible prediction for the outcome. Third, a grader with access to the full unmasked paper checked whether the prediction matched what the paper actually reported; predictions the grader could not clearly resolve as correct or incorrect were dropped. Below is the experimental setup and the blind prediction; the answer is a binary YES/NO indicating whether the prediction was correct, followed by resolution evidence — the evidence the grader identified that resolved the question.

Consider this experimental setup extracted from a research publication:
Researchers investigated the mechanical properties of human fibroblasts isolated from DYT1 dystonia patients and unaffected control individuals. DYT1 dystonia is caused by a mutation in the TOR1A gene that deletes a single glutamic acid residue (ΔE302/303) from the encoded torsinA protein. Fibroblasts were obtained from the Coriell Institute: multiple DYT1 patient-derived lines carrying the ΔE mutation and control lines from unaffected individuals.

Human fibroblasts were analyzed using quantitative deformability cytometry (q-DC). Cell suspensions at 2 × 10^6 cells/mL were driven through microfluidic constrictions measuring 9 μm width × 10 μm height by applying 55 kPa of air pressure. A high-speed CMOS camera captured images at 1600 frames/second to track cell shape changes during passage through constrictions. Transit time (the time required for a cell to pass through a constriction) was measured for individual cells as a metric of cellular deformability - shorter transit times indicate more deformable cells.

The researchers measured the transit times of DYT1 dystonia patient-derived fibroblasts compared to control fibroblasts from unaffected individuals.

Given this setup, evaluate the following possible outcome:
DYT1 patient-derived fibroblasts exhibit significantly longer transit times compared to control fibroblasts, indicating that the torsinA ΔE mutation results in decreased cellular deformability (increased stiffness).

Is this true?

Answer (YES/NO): NO